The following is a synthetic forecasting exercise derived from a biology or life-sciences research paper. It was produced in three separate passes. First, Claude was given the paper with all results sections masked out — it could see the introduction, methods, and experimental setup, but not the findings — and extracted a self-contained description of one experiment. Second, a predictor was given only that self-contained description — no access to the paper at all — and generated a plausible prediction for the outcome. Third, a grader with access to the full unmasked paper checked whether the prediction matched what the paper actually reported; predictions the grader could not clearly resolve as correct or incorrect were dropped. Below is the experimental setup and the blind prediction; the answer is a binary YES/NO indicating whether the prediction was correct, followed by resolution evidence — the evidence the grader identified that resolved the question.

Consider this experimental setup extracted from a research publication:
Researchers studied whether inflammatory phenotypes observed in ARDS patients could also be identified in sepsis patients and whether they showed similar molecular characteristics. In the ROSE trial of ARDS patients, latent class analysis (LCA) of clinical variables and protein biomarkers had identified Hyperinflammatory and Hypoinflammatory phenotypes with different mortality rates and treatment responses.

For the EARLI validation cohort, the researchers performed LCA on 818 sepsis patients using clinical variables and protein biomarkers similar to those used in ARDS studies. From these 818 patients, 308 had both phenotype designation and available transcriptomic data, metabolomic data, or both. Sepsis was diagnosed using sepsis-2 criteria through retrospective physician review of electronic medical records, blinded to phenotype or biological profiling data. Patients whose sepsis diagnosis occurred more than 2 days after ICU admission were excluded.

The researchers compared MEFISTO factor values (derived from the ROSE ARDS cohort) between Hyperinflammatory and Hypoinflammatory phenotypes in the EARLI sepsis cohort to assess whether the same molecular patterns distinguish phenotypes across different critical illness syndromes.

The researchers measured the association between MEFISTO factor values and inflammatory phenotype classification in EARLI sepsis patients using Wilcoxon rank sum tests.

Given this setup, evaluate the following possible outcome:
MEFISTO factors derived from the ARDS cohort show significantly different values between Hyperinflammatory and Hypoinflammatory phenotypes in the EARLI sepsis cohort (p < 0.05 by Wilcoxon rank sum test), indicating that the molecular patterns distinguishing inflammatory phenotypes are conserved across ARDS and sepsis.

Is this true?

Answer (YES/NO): YES